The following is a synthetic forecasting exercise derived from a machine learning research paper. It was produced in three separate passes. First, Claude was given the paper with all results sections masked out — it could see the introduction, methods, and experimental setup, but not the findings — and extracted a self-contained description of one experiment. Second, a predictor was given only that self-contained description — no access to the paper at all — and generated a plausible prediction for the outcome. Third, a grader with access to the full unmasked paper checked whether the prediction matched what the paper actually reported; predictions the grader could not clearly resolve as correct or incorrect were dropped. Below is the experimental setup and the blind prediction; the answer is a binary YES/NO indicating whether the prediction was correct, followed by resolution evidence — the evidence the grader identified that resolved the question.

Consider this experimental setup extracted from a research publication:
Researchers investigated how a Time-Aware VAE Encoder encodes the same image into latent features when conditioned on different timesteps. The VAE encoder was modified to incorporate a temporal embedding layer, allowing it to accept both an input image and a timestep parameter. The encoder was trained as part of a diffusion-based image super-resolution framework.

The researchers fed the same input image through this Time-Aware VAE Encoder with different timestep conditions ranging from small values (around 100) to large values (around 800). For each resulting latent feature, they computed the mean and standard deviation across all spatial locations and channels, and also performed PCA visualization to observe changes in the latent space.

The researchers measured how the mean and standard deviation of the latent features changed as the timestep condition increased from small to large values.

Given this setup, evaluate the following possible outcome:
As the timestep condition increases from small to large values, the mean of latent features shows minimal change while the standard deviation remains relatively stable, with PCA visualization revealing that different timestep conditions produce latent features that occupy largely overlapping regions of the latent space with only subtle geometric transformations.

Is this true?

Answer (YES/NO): NO